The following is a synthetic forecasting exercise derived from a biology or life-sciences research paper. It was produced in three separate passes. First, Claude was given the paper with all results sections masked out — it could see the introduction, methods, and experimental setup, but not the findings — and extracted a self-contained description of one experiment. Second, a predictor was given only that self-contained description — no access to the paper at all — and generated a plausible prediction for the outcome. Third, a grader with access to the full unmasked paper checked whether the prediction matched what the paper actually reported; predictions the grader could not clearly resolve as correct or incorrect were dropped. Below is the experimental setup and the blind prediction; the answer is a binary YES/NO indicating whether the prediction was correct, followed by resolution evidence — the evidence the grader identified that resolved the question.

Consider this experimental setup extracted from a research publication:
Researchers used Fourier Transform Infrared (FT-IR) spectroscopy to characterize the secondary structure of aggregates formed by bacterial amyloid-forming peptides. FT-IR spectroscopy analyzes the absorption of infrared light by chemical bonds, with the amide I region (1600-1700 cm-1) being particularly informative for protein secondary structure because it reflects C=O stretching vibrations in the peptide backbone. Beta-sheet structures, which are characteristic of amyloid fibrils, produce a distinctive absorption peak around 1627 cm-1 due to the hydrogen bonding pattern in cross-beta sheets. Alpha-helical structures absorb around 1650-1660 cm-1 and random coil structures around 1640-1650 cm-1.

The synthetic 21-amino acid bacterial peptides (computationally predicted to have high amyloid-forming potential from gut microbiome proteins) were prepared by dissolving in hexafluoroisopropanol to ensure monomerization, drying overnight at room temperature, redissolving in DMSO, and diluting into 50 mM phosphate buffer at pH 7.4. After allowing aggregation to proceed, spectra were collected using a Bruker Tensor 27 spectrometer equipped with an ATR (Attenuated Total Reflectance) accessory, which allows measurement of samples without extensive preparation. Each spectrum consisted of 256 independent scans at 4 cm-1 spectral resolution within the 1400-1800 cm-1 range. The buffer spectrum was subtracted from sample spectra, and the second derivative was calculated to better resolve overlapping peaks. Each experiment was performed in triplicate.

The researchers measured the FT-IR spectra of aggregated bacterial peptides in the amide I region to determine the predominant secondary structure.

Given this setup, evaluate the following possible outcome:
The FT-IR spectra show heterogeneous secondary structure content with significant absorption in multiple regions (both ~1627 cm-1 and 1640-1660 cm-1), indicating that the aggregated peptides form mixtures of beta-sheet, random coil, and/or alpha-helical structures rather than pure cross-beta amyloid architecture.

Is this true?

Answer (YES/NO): NO